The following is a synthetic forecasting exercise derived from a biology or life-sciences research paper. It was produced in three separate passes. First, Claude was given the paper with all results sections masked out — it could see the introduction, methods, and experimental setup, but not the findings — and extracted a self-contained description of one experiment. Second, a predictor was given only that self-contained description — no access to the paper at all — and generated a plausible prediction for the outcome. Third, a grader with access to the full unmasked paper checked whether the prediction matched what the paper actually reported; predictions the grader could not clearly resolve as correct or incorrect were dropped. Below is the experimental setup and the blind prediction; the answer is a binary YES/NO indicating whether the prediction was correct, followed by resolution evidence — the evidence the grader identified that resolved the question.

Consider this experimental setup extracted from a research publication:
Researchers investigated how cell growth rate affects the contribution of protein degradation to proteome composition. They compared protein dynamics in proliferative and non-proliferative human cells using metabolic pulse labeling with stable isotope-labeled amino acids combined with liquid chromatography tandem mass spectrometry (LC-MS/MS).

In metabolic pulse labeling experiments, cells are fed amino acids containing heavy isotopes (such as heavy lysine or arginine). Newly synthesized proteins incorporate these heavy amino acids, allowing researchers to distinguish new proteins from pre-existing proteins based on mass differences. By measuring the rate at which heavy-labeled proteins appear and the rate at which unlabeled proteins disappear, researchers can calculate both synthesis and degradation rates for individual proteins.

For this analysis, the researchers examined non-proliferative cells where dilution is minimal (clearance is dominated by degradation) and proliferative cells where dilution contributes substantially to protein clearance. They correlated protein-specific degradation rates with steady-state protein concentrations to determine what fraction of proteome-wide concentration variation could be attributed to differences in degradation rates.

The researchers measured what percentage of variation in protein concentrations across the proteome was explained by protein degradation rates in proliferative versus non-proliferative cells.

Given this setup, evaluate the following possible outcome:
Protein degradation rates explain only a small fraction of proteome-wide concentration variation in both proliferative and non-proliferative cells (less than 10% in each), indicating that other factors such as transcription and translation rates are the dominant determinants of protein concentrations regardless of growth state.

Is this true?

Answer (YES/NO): NO